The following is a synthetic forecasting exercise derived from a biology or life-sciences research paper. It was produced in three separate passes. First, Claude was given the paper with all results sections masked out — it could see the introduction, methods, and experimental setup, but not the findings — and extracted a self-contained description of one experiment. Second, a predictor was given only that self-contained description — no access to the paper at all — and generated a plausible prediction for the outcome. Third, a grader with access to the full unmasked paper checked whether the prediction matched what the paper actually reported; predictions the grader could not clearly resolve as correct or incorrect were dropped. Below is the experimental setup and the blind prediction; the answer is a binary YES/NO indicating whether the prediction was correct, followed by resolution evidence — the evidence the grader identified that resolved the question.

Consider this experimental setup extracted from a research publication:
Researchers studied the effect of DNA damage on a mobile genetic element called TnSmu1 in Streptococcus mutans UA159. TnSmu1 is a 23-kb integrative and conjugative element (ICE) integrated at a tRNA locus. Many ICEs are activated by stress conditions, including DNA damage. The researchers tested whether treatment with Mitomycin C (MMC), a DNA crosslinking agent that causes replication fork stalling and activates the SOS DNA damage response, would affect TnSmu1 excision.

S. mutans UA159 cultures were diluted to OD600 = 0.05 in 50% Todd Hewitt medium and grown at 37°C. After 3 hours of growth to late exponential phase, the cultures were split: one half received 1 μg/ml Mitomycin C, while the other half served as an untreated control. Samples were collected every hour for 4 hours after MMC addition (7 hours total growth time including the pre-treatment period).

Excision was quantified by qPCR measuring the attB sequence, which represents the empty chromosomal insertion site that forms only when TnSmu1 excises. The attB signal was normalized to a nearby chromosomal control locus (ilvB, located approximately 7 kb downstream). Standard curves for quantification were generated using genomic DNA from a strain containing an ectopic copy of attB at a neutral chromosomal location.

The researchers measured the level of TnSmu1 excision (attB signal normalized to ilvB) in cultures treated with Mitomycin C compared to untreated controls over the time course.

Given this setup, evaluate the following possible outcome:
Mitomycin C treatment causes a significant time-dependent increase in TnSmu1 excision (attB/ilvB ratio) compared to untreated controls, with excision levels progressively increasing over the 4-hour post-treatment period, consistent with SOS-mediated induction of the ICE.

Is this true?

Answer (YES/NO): YES